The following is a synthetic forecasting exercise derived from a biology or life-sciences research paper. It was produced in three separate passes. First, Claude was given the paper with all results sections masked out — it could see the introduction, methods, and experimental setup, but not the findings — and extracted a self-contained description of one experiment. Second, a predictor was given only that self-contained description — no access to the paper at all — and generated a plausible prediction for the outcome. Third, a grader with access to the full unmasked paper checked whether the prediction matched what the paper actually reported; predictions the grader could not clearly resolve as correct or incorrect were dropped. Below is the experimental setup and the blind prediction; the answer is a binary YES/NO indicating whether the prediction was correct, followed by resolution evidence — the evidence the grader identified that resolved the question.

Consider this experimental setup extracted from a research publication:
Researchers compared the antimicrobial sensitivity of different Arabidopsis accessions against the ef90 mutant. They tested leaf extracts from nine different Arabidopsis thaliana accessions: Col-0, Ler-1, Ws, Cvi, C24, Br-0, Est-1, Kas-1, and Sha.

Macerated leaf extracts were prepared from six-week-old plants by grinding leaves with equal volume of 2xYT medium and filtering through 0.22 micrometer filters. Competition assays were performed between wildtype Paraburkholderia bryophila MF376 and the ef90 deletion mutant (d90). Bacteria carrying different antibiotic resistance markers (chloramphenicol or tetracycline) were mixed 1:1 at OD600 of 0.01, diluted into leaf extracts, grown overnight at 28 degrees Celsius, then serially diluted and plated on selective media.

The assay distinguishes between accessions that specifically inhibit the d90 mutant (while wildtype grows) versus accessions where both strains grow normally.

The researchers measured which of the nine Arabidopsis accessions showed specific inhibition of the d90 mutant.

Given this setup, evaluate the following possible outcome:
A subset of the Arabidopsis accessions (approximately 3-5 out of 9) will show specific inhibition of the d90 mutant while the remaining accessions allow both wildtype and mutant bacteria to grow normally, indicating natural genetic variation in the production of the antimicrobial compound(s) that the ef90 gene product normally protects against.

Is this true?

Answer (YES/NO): NO